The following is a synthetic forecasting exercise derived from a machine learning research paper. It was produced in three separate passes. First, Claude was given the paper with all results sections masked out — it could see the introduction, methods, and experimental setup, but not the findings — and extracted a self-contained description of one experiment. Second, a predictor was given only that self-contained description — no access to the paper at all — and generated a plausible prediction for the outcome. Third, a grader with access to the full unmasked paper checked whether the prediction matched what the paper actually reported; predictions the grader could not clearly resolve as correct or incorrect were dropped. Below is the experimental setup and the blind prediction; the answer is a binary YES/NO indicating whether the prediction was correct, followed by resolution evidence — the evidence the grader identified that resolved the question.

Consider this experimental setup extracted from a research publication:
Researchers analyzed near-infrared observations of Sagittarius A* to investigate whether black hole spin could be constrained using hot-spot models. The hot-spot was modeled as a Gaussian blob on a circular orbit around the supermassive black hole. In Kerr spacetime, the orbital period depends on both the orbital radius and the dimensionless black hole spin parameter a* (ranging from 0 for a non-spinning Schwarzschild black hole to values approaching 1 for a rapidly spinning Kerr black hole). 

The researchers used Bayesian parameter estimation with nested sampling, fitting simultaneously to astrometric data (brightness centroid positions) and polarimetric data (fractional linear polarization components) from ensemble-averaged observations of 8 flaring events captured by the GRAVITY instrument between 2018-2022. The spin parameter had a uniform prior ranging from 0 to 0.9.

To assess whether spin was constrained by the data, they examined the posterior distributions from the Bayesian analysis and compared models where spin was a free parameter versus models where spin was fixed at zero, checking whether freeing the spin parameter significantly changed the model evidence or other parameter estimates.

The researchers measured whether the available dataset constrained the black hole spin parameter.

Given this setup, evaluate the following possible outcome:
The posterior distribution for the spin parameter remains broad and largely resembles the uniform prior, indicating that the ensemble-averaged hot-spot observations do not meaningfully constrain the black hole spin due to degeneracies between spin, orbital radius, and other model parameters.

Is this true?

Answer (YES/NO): YES